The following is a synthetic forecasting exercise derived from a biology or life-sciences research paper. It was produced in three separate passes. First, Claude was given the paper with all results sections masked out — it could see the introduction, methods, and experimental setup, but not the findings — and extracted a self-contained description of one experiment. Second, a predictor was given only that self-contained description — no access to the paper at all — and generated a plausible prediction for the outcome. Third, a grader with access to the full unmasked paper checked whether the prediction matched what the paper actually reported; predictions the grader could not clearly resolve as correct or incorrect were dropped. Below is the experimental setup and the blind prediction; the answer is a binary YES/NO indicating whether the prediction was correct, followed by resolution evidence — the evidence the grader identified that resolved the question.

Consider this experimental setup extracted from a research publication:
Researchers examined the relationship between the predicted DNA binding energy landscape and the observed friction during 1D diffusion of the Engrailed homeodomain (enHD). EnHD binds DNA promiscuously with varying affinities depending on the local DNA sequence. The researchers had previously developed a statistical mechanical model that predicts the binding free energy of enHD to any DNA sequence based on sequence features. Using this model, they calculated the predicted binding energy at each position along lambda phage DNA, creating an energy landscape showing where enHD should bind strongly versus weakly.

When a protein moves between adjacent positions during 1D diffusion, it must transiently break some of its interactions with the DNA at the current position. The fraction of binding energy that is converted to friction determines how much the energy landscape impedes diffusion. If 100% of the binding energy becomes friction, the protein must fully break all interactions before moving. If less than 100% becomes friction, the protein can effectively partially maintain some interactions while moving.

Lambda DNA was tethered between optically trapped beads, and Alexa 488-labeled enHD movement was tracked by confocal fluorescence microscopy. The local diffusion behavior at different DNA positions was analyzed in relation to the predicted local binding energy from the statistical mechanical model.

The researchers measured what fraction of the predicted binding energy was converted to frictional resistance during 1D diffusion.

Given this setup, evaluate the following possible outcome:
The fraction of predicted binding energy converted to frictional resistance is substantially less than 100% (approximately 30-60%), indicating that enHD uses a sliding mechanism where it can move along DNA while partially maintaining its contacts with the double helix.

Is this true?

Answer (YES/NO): NO